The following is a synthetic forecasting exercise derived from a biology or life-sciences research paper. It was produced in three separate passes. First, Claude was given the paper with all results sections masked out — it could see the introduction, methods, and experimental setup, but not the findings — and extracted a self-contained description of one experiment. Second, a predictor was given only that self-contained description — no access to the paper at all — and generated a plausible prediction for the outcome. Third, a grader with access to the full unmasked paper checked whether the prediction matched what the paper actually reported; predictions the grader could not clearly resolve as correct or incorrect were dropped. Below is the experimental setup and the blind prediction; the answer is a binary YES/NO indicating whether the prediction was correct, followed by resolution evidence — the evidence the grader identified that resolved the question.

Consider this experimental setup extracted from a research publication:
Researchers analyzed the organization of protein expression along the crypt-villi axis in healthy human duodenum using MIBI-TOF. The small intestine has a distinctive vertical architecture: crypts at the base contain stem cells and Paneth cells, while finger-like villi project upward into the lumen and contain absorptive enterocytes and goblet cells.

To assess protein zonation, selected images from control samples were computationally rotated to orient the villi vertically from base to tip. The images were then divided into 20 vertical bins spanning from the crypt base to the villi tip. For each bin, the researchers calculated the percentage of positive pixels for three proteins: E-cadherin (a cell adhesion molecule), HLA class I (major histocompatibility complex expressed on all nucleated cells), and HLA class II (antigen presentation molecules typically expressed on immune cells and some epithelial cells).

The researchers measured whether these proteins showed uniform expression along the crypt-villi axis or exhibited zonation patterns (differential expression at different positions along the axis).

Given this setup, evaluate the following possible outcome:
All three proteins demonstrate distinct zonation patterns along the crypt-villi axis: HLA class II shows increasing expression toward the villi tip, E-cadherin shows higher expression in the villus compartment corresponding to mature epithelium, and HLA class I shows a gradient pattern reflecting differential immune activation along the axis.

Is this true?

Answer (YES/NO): NO